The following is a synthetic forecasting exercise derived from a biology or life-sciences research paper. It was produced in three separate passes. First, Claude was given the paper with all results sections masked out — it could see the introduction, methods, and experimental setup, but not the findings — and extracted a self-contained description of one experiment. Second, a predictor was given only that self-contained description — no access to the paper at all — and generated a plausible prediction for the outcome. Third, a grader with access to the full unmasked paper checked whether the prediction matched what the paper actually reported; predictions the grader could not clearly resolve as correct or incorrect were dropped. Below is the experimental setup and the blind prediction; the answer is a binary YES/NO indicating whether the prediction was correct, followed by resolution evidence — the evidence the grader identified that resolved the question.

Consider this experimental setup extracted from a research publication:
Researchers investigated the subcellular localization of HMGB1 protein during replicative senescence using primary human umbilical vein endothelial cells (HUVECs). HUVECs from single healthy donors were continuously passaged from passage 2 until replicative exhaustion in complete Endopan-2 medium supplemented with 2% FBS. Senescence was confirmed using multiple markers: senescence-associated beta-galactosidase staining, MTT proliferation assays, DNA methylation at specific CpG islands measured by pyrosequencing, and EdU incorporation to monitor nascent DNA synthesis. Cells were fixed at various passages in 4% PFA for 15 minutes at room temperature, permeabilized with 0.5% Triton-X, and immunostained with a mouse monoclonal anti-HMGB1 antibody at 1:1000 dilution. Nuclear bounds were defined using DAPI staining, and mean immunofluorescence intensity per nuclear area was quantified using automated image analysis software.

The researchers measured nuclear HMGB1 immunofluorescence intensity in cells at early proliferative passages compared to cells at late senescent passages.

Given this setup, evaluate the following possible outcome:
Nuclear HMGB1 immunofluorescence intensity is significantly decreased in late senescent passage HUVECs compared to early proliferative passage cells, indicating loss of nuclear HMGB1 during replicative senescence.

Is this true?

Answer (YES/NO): YES